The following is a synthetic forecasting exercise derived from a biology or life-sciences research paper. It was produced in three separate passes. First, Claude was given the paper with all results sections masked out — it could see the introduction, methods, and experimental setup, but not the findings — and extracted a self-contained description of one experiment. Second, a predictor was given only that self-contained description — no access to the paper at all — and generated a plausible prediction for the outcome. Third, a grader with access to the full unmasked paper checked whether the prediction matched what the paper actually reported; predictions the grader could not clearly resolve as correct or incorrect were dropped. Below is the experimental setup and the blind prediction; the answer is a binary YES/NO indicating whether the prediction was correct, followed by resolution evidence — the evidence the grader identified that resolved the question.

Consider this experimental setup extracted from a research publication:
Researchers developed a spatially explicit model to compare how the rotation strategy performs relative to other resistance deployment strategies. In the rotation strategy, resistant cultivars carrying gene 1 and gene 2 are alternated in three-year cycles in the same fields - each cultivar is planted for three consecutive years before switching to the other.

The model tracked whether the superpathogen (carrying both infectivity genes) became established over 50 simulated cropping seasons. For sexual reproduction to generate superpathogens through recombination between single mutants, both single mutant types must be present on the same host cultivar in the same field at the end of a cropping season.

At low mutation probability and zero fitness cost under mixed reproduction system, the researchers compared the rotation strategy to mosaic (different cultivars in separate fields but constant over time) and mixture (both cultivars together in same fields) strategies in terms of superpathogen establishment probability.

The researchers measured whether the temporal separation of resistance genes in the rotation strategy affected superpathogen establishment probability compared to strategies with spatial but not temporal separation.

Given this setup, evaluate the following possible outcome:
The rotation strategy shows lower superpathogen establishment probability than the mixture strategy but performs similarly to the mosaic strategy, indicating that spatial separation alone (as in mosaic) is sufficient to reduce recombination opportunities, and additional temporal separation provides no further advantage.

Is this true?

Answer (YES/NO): NO